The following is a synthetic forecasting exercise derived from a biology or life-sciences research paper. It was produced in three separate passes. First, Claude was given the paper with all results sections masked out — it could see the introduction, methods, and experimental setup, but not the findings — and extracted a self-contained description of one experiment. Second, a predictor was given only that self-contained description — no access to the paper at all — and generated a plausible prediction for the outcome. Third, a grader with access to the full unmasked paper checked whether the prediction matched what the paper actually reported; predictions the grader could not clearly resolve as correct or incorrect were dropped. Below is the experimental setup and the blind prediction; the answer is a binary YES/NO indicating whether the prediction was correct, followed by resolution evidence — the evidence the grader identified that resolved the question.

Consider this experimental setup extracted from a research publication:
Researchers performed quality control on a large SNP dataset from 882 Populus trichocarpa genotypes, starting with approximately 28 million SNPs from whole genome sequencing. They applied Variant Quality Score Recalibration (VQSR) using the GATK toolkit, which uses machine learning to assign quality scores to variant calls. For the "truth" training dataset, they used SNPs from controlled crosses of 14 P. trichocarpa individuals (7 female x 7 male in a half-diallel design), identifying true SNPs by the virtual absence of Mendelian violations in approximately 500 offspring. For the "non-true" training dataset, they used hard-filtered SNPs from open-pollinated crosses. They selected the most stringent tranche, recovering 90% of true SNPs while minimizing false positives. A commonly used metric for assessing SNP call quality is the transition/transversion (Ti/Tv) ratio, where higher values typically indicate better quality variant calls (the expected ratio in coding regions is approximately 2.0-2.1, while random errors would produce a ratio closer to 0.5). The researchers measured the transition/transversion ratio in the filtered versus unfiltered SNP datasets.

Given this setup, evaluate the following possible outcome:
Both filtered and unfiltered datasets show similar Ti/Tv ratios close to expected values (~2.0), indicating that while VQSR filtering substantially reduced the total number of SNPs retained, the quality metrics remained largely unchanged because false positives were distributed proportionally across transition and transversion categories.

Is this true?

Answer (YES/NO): NO